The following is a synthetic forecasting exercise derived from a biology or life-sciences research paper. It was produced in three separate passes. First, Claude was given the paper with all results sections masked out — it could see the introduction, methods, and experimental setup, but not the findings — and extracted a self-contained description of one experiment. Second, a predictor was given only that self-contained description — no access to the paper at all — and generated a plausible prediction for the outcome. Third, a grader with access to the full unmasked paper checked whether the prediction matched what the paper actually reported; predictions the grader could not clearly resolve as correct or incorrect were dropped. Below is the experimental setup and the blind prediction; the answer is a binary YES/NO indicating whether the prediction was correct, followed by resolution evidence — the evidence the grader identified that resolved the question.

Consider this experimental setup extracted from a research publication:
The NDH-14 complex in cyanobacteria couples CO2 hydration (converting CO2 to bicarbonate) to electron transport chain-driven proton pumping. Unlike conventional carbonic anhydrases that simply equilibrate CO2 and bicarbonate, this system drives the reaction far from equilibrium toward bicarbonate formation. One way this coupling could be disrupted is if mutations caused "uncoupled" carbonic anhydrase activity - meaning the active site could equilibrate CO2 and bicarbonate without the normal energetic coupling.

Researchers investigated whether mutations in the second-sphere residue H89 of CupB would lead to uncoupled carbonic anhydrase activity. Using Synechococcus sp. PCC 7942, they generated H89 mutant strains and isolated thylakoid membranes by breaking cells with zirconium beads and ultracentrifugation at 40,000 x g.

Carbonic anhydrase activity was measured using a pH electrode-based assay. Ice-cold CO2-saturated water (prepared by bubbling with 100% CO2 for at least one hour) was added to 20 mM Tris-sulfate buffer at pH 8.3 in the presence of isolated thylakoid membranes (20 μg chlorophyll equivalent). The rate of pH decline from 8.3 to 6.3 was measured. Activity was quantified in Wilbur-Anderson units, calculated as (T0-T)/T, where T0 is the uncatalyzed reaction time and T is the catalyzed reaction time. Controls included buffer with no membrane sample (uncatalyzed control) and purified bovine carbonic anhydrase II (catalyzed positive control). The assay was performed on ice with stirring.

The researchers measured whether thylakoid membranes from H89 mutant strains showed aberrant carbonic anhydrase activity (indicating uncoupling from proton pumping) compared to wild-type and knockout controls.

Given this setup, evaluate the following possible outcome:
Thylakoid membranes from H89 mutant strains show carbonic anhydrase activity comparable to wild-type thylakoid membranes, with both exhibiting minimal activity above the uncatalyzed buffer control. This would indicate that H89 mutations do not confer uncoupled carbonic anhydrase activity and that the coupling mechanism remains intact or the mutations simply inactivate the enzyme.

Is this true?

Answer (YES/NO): YES